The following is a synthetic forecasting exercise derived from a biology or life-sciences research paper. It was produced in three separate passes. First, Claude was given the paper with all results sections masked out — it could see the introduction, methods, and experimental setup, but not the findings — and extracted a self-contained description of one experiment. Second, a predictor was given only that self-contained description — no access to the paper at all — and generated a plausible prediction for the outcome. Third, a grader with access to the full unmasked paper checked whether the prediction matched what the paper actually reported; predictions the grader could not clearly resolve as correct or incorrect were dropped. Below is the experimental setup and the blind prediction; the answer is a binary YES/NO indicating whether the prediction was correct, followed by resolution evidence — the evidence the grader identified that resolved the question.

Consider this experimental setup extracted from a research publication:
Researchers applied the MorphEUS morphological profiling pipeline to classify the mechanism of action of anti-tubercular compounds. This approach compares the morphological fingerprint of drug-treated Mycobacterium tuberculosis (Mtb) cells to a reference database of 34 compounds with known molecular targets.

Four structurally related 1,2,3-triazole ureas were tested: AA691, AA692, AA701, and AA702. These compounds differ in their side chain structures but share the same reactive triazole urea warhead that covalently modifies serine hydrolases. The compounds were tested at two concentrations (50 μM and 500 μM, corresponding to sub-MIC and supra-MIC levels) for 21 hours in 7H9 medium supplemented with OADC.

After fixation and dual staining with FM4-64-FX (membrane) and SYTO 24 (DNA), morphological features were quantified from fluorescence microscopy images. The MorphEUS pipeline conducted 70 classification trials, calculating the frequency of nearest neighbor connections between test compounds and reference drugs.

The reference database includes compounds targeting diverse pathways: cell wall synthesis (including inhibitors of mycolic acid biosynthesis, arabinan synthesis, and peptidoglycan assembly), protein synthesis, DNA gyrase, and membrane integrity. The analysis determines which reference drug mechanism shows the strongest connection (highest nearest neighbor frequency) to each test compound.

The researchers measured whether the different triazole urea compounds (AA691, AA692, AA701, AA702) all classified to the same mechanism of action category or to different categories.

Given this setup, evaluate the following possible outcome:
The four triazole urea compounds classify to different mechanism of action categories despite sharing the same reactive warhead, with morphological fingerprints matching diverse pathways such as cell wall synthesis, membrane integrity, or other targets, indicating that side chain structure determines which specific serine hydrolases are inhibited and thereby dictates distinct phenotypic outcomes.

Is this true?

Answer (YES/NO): YES